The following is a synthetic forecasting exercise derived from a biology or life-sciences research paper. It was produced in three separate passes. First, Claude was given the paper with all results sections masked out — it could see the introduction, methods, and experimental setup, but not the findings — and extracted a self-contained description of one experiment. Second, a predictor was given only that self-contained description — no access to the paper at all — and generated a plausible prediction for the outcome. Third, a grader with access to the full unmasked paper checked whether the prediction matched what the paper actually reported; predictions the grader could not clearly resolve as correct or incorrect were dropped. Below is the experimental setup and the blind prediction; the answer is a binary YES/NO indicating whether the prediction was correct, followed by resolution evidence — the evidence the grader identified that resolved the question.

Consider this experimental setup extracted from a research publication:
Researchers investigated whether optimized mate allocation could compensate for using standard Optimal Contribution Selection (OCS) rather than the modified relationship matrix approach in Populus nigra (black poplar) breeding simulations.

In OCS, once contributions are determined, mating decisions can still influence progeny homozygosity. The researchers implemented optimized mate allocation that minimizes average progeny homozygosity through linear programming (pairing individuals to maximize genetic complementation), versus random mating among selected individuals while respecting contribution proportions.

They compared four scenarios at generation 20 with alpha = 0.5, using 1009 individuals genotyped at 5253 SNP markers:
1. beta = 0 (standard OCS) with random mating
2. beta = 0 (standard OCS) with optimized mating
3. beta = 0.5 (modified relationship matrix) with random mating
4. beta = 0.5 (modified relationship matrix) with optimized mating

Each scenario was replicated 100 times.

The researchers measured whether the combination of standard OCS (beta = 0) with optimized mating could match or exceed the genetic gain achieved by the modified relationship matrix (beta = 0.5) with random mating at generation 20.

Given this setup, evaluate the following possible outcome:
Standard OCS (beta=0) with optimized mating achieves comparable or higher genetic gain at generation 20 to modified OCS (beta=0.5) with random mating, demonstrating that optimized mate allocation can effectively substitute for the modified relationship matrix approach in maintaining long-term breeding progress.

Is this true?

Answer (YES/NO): YES